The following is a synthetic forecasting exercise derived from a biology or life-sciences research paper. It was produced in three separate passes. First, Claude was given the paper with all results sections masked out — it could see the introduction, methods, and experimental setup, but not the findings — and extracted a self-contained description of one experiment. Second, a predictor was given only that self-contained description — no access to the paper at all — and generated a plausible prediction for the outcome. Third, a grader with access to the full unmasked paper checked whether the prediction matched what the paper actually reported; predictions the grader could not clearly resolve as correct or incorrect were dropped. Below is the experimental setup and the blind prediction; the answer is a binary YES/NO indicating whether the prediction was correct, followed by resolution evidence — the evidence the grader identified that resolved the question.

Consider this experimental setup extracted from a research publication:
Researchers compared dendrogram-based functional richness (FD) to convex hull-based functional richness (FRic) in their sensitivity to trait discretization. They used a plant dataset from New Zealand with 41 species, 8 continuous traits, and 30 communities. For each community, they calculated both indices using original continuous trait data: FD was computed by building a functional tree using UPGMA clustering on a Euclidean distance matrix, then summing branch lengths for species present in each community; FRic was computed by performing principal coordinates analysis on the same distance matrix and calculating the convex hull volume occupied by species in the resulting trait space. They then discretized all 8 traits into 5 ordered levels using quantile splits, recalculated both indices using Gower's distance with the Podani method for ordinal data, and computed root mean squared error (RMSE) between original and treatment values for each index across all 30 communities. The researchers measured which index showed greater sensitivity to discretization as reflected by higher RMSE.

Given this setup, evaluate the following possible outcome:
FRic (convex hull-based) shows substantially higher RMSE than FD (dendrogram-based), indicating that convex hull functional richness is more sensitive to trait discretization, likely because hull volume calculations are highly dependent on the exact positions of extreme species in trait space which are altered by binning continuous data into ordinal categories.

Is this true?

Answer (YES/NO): YES